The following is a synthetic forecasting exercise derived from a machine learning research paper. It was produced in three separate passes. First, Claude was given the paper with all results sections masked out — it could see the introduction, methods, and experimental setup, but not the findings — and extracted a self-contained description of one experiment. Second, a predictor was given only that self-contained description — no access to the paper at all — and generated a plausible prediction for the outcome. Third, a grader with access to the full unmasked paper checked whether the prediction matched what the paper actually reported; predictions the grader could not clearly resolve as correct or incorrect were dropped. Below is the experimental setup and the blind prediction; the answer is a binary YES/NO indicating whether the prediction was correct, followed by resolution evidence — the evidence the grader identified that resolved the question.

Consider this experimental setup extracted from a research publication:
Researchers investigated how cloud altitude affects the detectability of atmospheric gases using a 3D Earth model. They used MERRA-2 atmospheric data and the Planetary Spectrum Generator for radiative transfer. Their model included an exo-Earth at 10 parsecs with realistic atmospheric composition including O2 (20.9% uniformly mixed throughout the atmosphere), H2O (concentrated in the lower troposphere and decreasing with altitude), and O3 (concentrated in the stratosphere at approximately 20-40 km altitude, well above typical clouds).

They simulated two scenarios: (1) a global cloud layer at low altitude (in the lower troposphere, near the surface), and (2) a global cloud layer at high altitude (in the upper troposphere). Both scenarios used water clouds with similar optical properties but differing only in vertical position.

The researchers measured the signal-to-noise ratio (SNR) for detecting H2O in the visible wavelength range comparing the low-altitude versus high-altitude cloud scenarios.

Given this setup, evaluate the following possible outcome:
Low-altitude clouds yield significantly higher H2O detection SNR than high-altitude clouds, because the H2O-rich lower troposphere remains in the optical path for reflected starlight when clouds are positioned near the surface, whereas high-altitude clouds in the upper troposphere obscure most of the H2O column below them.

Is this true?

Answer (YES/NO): YES